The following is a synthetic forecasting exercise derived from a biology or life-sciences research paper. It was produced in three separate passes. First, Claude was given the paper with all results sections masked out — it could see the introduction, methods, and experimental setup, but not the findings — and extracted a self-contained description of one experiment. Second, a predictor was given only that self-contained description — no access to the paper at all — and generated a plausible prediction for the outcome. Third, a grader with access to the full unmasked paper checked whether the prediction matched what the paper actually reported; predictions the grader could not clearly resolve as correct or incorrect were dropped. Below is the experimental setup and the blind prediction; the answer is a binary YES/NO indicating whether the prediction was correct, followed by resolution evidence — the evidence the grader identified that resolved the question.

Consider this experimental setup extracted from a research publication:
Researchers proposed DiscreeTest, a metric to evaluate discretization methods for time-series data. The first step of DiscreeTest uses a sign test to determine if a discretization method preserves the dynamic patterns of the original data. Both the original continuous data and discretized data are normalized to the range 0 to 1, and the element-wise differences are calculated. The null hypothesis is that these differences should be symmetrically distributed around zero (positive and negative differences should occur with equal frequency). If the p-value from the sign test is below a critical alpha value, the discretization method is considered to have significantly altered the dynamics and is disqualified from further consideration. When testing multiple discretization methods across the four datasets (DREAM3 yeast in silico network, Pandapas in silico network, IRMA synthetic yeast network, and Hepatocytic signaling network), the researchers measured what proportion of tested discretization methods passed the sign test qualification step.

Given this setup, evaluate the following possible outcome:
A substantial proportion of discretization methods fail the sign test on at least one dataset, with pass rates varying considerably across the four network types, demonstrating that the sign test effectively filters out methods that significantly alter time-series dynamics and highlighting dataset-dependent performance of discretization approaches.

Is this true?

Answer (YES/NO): YES